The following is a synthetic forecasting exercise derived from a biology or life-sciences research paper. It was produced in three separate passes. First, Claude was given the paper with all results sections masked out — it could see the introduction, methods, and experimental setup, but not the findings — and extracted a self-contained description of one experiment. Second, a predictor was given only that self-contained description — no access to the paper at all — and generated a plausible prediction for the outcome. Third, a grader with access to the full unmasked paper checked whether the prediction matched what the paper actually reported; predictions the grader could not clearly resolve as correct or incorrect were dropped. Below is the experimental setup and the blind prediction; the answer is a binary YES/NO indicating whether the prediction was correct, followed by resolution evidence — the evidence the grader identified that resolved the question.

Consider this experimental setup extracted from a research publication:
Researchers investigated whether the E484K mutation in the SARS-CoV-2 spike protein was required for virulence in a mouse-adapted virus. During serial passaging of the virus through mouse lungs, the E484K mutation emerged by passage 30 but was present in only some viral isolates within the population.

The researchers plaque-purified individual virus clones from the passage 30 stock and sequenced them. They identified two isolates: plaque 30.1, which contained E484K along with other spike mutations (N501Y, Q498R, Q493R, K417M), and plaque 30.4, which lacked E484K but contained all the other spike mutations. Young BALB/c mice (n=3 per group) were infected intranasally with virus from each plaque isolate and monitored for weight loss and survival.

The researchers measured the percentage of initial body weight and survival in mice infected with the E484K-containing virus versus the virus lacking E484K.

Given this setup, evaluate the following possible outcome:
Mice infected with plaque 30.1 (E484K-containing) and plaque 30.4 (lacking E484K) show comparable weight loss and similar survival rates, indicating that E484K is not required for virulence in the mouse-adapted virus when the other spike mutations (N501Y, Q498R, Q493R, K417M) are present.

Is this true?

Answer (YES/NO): YES